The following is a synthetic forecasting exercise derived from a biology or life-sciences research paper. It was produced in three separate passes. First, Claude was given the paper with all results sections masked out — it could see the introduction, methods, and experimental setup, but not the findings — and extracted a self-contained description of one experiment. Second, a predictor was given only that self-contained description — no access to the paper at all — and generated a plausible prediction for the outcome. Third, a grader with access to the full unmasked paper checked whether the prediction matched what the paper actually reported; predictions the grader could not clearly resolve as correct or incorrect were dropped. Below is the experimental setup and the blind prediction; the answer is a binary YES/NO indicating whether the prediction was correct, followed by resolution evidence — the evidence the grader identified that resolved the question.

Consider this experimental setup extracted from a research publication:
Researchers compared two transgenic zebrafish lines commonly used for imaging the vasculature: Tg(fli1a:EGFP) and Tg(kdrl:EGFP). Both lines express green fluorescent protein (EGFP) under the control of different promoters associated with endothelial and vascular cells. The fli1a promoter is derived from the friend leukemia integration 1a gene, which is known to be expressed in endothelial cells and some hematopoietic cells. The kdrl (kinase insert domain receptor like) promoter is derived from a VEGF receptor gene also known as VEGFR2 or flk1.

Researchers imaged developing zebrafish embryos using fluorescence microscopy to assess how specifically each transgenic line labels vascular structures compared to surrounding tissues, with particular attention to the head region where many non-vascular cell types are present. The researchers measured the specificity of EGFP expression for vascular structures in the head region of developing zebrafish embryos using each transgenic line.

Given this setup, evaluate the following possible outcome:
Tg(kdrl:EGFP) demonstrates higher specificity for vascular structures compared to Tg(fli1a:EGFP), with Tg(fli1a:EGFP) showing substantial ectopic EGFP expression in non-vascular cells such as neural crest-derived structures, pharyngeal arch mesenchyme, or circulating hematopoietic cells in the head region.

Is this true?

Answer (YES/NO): YES